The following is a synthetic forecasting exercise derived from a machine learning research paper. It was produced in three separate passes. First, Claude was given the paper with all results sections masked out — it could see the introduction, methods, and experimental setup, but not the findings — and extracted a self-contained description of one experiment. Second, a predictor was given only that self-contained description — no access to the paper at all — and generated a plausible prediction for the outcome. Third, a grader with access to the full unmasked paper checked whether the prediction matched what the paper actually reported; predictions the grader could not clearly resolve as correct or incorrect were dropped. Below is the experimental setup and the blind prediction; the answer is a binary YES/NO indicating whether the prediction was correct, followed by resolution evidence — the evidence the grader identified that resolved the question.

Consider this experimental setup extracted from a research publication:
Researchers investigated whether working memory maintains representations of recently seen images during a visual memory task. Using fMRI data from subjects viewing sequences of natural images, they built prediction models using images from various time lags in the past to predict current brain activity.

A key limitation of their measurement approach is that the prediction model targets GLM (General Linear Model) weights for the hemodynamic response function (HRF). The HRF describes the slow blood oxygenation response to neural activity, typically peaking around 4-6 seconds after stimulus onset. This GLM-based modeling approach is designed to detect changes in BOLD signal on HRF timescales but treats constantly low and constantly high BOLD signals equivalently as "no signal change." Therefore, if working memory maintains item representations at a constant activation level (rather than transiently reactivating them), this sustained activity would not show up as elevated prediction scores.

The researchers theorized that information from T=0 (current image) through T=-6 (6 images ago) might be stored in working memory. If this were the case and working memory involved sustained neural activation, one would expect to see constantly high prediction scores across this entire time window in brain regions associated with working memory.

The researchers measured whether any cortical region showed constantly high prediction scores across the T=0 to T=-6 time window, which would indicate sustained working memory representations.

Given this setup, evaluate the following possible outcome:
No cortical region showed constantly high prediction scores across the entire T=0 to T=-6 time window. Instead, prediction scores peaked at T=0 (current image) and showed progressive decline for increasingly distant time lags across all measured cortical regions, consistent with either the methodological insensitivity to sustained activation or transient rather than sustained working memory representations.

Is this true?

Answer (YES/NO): NO